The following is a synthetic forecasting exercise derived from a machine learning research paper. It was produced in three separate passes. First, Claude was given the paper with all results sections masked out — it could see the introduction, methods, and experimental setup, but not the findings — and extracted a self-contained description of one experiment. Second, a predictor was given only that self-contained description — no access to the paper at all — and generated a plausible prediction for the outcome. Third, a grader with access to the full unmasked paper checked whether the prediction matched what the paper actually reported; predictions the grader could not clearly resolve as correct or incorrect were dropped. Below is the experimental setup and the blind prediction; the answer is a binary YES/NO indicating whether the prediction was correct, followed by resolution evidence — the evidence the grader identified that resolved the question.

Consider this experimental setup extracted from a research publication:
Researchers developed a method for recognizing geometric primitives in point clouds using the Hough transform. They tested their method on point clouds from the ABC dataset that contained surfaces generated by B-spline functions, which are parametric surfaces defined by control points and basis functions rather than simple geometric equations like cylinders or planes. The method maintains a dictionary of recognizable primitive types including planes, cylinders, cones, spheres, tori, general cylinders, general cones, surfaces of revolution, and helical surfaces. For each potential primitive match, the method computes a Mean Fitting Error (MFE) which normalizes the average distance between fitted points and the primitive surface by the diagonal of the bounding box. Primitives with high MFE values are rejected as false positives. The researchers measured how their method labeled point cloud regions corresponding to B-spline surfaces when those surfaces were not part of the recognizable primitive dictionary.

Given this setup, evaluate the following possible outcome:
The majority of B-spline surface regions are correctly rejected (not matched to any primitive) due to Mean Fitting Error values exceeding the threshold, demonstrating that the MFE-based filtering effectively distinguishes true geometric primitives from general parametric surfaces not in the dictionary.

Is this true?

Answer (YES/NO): YES